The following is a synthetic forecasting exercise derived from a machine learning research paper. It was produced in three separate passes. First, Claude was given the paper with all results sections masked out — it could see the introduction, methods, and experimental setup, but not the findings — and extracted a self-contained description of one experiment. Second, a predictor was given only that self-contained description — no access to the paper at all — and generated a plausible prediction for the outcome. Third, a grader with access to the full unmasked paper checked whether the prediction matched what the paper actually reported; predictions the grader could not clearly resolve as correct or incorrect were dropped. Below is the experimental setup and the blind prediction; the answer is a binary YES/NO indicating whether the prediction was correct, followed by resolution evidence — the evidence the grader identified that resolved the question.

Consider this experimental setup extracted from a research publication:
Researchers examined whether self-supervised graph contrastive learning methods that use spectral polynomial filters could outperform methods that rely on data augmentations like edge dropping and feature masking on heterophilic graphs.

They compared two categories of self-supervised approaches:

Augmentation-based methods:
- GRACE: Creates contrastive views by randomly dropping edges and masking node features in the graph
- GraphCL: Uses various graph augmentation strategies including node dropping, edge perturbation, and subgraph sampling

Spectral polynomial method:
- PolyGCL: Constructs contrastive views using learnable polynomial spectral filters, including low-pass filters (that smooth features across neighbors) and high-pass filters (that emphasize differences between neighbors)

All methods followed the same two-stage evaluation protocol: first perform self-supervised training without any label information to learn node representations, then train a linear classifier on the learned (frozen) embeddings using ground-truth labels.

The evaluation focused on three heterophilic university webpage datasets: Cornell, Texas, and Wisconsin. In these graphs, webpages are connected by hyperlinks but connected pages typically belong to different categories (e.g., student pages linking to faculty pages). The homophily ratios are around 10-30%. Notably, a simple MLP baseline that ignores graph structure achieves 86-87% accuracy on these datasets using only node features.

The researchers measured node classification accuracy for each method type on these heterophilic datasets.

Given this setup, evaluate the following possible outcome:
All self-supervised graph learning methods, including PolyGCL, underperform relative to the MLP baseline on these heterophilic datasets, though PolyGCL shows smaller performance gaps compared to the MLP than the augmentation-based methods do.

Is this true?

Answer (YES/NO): NO